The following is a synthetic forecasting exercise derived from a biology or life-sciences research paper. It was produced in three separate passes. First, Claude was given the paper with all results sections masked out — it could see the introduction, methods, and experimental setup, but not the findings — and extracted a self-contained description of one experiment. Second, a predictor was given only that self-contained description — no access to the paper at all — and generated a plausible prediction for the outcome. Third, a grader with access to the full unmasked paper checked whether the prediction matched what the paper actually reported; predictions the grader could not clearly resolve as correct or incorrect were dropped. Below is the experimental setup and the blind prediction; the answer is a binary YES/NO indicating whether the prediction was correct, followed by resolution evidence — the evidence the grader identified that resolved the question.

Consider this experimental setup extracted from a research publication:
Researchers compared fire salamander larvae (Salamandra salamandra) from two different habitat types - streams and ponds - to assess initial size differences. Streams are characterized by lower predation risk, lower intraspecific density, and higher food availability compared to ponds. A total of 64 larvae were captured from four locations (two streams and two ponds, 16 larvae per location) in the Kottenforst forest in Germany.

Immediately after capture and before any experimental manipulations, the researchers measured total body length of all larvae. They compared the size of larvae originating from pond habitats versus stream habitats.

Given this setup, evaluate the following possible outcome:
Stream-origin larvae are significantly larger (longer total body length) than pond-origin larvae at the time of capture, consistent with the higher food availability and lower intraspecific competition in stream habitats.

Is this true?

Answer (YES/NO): NO